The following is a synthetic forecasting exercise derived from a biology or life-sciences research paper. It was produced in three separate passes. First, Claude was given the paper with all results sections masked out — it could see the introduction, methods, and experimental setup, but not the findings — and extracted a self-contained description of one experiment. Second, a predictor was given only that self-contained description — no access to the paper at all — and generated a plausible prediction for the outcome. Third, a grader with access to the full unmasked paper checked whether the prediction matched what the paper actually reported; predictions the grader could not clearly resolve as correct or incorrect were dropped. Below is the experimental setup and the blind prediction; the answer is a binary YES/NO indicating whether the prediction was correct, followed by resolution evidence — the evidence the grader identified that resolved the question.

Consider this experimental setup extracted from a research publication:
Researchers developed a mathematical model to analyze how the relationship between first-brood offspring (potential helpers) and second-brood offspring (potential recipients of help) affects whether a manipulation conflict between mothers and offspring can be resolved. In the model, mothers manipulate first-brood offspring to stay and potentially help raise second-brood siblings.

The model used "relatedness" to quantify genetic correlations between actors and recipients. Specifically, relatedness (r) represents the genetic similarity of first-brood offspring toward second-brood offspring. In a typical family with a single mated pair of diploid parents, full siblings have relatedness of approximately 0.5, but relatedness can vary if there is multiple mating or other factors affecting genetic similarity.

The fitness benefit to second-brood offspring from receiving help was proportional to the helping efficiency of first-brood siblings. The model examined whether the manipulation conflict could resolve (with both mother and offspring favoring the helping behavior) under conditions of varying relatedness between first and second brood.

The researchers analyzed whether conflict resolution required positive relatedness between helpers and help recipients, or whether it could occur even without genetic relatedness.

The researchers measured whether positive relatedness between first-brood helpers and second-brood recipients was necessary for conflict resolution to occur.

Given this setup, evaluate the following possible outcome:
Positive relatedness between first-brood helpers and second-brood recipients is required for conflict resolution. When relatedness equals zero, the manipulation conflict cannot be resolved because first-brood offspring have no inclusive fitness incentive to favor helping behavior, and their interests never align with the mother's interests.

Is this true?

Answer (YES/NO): YES